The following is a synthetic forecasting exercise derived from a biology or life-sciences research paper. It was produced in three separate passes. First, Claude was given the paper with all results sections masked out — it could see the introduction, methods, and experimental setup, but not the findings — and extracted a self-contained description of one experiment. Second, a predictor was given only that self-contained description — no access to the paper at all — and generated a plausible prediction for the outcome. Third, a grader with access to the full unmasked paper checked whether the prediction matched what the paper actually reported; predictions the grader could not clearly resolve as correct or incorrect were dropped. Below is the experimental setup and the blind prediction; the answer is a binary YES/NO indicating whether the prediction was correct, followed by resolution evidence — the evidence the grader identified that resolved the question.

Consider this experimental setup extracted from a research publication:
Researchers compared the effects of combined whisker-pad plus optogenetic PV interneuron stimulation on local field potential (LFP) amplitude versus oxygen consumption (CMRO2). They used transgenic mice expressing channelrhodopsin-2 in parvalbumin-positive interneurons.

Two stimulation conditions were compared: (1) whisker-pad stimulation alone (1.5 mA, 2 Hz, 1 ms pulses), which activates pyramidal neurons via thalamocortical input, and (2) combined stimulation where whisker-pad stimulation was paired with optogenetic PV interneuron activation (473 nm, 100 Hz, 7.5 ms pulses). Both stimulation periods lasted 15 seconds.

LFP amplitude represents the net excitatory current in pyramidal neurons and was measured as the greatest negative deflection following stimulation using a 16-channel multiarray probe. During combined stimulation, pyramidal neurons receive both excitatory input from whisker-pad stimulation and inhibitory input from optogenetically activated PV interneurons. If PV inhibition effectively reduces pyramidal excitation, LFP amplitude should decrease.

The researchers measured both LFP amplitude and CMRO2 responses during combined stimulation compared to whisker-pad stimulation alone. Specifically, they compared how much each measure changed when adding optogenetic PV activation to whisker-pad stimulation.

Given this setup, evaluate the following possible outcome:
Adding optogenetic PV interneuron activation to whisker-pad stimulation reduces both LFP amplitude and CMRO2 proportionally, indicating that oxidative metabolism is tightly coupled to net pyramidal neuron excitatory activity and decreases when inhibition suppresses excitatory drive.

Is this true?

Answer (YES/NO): NO